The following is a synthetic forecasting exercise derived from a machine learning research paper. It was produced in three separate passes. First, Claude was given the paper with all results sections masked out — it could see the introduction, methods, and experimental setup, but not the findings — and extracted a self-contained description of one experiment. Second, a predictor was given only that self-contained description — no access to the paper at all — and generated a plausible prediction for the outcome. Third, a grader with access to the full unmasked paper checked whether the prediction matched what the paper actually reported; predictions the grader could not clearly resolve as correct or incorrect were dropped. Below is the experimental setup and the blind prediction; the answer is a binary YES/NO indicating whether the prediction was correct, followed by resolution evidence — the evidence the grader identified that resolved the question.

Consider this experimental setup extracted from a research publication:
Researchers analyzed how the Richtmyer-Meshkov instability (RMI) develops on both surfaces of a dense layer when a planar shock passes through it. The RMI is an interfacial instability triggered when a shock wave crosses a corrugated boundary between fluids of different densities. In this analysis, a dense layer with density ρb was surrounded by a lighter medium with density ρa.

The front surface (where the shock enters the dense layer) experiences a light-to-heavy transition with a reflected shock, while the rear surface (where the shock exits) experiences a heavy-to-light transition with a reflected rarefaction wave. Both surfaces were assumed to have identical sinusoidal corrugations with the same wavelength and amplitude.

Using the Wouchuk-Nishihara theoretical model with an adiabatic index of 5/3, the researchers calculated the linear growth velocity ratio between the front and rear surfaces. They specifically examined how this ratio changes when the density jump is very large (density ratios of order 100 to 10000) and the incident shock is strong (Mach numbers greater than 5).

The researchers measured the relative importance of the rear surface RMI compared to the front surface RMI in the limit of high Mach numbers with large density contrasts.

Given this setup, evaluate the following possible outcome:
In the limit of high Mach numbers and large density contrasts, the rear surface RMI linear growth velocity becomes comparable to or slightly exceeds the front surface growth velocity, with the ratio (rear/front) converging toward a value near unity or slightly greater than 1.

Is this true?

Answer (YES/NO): NO